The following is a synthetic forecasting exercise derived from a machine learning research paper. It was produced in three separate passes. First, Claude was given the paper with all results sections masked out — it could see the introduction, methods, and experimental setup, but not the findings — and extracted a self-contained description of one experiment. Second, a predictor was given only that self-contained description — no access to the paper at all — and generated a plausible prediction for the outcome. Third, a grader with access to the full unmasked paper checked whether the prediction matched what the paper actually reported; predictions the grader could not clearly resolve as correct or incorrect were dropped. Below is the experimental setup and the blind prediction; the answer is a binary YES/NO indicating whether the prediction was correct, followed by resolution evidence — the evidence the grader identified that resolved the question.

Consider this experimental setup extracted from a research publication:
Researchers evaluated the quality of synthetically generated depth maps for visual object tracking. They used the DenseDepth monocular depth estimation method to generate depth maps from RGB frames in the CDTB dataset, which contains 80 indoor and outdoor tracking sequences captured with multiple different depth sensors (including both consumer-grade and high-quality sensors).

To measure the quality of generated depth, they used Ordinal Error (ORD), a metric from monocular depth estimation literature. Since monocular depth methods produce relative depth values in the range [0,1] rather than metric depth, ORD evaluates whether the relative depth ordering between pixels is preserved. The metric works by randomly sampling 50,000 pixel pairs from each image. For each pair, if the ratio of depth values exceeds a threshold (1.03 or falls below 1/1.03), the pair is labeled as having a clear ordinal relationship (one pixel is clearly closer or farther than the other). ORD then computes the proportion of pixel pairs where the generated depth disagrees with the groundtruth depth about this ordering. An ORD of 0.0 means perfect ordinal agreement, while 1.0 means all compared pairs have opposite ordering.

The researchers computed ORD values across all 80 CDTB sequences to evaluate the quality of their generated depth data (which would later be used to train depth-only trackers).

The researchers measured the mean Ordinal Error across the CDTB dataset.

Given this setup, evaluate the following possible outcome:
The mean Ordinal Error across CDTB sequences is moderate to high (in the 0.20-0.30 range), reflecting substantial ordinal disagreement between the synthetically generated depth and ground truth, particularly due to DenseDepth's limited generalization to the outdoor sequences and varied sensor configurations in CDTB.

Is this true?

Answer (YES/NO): NO